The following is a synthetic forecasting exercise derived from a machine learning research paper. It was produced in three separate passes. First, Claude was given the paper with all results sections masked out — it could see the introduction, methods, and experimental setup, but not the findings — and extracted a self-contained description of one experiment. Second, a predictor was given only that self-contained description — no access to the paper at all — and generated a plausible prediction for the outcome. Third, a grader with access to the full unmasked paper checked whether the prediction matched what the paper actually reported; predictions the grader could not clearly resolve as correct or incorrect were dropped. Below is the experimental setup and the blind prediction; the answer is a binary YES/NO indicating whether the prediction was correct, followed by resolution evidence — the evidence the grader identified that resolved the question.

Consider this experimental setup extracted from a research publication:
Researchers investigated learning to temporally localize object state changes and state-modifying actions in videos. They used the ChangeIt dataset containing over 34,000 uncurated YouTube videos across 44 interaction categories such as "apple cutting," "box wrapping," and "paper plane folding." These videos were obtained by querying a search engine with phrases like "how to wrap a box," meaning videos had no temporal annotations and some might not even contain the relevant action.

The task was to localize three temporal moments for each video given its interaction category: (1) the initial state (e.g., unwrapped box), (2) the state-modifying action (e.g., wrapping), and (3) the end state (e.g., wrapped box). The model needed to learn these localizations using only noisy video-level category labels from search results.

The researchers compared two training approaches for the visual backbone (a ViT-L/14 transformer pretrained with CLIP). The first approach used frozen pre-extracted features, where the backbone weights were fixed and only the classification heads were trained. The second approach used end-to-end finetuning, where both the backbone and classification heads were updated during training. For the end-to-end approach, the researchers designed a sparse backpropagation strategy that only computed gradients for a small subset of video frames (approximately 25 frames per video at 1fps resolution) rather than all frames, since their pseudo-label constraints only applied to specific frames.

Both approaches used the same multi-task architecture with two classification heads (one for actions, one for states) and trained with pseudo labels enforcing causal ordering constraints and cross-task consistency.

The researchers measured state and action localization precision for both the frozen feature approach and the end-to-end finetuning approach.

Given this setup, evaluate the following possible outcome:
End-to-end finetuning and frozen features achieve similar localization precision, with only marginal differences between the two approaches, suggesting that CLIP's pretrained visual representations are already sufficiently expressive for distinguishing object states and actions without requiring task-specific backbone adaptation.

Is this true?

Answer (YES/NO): NO